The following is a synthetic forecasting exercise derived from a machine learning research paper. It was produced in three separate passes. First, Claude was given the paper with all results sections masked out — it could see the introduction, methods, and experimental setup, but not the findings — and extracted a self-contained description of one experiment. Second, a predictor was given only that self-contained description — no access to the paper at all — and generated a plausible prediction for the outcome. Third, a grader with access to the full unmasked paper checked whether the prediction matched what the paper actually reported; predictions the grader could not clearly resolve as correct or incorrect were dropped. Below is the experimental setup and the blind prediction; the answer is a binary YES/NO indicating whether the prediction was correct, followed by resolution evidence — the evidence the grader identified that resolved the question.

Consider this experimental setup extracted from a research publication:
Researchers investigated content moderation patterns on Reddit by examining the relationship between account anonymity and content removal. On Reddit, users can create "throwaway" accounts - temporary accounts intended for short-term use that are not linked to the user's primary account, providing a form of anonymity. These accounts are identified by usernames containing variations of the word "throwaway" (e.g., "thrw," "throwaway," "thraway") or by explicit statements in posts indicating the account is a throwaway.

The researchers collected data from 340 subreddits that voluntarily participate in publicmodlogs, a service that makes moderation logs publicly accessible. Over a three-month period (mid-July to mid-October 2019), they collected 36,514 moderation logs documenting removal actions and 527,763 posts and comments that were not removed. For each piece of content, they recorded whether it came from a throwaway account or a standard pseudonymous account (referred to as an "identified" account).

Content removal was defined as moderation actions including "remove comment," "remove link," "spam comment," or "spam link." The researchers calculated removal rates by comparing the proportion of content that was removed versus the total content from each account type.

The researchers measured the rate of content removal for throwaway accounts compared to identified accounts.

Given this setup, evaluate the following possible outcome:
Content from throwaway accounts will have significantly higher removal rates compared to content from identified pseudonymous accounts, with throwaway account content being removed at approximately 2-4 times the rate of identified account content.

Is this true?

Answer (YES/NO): NO